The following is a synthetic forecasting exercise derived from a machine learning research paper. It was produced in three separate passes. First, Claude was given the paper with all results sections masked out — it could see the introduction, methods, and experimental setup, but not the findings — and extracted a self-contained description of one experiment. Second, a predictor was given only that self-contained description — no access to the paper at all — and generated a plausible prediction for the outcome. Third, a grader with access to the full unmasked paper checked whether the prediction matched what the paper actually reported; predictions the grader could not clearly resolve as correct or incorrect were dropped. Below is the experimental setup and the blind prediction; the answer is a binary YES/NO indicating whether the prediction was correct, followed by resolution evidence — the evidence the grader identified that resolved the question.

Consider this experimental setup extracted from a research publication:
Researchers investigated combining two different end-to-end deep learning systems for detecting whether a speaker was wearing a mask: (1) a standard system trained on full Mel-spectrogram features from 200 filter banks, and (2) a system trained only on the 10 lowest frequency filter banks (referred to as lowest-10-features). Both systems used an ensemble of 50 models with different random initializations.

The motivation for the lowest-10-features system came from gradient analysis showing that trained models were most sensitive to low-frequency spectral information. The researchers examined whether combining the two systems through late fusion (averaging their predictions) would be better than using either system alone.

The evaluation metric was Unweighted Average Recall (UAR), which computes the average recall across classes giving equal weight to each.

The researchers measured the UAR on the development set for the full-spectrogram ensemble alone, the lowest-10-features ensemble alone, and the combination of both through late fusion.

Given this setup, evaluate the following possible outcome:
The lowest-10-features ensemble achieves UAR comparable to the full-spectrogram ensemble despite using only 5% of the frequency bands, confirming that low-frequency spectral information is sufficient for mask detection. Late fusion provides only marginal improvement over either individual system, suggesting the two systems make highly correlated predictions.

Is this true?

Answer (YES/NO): NO